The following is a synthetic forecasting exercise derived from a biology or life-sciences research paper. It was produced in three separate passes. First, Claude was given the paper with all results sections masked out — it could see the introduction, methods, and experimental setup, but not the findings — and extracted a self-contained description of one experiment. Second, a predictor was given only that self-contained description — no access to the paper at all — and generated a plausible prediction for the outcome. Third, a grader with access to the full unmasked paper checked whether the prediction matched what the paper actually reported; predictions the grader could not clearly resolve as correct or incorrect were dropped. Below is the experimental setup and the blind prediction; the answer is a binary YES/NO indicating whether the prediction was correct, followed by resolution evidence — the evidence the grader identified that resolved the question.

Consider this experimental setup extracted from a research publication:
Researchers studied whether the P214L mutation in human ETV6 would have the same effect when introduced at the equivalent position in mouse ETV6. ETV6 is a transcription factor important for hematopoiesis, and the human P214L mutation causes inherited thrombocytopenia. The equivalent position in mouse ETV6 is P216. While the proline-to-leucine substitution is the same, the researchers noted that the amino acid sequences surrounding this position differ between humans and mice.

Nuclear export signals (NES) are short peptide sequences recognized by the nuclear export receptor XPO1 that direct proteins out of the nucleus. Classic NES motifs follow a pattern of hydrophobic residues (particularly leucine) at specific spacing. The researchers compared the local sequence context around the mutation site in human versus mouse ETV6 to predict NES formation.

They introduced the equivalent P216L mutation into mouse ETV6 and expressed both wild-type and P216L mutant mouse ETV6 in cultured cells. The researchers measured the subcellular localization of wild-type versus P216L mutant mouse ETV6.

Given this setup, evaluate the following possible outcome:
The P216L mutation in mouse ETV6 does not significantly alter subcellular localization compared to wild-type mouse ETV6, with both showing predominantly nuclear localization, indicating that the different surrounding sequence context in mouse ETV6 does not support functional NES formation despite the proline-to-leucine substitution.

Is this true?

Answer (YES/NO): YES